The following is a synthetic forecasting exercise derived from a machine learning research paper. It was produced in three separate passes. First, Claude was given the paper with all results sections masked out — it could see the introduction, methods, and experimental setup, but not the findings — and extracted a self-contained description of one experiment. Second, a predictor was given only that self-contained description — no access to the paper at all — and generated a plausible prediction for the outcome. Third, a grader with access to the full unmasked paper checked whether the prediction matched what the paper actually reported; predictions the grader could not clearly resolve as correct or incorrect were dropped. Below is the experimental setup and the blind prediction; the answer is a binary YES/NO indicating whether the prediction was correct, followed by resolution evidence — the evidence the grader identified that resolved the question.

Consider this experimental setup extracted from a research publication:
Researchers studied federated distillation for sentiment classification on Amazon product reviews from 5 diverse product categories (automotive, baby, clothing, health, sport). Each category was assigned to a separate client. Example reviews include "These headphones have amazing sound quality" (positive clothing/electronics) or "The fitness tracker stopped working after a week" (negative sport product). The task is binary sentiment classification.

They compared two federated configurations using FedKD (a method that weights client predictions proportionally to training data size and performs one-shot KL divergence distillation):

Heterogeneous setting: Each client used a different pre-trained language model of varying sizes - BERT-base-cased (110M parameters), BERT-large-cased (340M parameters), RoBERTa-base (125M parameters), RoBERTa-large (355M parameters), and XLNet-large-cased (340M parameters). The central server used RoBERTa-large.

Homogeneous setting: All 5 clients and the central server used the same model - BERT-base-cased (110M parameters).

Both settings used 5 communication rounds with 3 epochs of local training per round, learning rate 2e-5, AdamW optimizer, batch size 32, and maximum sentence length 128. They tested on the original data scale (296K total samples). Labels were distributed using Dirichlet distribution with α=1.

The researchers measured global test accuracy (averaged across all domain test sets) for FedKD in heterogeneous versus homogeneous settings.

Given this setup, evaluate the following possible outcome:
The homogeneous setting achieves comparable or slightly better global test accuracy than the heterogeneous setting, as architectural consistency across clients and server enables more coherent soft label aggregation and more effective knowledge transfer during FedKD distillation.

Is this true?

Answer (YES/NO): NO